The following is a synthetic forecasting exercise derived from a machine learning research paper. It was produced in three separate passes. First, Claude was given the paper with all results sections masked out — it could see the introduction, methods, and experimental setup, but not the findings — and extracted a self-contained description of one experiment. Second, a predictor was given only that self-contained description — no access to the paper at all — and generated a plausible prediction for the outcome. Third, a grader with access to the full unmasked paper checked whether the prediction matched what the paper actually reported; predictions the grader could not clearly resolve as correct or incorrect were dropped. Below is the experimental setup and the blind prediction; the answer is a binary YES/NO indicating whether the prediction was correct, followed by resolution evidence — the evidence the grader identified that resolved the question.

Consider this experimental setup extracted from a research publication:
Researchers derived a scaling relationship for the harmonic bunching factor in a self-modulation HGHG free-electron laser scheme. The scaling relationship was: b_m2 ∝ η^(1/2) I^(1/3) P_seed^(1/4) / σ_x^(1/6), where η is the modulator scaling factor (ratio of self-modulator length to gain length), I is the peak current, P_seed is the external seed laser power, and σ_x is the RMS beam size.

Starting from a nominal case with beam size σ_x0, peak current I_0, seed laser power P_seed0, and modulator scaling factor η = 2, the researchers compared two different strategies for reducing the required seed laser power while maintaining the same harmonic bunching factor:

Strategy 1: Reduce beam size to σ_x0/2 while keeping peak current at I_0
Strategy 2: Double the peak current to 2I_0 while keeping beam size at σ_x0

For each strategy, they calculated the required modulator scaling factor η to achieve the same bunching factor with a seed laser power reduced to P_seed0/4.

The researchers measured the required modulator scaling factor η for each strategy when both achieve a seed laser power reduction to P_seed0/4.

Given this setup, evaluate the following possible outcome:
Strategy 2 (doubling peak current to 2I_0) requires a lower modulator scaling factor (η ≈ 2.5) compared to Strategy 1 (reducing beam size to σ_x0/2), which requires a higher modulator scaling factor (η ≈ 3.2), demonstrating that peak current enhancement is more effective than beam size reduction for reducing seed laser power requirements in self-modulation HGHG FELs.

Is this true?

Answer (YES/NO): YES